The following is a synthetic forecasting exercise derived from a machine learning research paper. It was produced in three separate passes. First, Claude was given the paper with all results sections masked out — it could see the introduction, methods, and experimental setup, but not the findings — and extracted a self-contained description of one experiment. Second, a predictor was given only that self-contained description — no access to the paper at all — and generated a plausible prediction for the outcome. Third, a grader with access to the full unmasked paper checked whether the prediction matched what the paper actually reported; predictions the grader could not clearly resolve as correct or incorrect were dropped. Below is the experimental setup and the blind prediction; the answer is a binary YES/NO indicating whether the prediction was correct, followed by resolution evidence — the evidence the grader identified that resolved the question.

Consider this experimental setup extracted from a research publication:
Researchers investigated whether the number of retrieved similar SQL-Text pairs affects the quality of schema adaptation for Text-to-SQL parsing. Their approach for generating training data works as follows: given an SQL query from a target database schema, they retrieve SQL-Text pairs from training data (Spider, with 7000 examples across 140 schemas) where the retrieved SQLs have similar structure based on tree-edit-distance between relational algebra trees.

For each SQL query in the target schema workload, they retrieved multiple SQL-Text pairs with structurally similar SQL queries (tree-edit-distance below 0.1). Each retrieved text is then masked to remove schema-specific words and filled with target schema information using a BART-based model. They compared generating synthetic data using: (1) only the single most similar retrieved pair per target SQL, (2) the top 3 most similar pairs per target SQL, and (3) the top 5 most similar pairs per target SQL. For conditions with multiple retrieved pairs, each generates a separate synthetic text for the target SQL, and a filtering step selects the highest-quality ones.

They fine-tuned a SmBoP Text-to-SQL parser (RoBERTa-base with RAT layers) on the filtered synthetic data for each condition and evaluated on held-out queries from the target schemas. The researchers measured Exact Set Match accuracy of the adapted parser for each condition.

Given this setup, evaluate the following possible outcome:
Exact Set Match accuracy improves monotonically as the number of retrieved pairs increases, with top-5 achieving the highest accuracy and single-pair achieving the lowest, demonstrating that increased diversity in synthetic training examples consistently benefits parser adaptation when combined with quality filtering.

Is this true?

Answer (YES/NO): NO